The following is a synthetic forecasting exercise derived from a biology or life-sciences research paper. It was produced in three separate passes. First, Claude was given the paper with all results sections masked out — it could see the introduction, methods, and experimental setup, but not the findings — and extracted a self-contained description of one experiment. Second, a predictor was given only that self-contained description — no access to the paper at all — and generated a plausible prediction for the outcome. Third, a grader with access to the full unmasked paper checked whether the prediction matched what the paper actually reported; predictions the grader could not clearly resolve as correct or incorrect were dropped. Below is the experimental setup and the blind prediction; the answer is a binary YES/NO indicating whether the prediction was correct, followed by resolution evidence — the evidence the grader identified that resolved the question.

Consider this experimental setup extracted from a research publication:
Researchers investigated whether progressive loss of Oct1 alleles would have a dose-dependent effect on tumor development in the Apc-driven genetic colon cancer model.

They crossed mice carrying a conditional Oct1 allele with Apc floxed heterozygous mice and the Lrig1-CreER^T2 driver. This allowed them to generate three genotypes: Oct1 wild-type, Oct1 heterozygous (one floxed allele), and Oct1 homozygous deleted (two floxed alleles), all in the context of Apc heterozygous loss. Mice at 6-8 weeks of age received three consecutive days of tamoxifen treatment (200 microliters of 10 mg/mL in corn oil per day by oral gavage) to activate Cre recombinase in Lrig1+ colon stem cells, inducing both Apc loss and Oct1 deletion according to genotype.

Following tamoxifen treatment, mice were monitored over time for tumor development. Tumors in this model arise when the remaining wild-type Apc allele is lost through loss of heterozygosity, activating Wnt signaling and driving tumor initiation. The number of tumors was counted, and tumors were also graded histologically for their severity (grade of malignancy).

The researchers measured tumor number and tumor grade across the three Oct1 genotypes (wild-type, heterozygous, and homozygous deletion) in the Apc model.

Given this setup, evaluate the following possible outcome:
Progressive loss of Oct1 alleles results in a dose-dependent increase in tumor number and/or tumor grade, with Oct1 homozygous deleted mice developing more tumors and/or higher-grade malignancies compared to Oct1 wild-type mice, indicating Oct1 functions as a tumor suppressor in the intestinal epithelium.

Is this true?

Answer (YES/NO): YES